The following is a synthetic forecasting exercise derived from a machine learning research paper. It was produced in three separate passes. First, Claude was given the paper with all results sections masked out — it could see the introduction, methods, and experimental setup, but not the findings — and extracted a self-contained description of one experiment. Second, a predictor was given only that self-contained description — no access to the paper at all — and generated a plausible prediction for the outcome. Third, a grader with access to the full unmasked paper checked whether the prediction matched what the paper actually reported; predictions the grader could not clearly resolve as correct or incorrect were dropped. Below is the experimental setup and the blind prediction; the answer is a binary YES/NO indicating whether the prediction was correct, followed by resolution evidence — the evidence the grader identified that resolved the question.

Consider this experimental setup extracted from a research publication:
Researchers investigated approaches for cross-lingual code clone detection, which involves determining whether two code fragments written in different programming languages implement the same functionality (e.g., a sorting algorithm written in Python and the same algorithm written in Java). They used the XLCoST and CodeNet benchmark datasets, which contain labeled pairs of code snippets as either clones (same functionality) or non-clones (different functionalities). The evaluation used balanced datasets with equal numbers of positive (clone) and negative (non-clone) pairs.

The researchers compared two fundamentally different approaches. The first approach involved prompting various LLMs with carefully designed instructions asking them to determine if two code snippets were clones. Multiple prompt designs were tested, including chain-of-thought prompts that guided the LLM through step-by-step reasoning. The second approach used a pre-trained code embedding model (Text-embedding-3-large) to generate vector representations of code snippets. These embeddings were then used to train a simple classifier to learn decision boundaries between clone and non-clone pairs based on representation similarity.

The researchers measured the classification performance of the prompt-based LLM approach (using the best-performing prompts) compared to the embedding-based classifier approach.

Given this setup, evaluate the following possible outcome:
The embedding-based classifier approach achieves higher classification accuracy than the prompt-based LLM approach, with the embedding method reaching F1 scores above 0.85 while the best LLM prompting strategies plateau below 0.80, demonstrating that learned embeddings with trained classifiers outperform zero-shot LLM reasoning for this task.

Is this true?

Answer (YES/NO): NO